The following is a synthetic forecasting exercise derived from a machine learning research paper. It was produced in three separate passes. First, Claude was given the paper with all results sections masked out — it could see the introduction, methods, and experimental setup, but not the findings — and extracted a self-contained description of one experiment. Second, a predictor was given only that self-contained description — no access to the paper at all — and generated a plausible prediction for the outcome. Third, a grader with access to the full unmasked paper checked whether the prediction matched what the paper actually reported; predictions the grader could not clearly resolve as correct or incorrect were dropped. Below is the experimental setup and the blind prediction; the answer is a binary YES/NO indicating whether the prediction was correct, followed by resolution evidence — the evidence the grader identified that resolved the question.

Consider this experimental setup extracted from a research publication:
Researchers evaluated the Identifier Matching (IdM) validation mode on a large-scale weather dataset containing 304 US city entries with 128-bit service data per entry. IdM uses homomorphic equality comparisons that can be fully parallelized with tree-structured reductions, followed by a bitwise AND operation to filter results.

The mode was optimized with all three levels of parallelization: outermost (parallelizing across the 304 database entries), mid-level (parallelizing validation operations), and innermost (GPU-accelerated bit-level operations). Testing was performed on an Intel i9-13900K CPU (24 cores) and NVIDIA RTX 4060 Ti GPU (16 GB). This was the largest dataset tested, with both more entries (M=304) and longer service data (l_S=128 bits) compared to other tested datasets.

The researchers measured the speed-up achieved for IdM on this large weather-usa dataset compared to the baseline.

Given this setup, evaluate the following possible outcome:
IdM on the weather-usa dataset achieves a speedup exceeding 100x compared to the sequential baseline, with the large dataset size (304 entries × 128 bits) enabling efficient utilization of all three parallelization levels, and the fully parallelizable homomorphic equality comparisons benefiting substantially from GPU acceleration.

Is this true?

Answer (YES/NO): NO